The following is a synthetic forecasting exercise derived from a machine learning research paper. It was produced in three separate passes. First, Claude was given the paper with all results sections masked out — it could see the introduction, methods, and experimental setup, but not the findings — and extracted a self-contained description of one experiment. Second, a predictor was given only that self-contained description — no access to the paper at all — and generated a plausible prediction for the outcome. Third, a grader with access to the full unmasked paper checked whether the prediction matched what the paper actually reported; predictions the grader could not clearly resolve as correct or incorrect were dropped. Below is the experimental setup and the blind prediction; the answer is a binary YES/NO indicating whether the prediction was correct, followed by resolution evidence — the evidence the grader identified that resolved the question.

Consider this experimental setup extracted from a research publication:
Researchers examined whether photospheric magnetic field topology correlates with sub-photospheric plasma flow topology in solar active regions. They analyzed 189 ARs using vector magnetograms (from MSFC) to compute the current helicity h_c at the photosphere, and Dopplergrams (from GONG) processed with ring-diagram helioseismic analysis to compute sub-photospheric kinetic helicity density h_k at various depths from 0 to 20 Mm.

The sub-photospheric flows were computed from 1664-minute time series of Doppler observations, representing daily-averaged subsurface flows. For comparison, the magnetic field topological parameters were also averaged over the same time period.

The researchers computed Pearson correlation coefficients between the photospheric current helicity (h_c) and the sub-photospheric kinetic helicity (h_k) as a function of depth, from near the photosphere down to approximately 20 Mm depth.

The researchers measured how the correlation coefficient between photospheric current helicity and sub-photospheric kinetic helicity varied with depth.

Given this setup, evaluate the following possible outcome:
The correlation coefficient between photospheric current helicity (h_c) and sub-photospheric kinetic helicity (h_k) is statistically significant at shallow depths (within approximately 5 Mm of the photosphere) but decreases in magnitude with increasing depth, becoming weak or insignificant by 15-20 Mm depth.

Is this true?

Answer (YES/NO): NO